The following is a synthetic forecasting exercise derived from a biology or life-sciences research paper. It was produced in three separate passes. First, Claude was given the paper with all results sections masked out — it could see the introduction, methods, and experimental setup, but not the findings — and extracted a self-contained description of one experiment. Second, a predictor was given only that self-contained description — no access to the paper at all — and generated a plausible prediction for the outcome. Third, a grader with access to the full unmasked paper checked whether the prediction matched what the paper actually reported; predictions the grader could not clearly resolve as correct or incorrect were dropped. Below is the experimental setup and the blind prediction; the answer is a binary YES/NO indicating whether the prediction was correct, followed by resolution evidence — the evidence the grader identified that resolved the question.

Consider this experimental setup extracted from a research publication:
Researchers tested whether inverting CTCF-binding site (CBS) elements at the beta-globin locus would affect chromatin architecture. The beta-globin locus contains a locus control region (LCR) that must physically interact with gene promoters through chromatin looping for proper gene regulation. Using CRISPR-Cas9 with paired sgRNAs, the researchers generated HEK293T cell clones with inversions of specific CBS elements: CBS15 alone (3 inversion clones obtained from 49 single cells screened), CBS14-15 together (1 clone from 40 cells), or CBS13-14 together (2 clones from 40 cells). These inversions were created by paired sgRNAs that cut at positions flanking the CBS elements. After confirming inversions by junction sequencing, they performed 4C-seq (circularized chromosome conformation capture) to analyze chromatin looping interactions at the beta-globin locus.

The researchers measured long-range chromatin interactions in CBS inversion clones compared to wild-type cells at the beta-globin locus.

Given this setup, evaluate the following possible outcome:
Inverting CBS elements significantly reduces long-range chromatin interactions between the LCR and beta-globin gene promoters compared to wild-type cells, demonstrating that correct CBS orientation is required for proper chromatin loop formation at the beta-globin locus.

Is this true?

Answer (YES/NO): NO